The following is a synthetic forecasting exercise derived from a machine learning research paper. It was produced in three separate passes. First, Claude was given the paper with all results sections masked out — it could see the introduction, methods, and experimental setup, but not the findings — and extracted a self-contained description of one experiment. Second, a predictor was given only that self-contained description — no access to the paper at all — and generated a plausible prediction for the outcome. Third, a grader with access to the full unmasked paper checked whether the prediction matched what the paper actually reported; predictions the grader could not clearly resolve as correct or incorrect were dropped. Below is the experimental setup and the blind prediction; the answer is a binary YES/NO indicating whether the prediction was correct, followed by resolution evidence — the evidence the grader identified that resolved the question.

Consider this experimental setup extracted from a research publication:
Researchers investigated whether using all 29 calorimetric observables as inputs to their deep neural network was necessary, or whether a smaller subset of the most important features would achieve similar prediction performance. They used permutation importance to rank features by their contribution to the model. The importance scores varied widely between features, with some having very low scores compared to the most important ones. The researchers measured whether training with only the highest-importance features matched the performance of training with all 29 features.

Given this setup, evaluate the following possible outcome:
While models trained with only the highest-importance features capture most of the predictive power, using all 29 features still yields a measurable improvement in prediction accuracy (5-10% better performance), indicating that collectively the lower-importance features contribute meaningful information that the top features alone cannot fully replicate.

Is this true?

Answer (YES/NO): NO